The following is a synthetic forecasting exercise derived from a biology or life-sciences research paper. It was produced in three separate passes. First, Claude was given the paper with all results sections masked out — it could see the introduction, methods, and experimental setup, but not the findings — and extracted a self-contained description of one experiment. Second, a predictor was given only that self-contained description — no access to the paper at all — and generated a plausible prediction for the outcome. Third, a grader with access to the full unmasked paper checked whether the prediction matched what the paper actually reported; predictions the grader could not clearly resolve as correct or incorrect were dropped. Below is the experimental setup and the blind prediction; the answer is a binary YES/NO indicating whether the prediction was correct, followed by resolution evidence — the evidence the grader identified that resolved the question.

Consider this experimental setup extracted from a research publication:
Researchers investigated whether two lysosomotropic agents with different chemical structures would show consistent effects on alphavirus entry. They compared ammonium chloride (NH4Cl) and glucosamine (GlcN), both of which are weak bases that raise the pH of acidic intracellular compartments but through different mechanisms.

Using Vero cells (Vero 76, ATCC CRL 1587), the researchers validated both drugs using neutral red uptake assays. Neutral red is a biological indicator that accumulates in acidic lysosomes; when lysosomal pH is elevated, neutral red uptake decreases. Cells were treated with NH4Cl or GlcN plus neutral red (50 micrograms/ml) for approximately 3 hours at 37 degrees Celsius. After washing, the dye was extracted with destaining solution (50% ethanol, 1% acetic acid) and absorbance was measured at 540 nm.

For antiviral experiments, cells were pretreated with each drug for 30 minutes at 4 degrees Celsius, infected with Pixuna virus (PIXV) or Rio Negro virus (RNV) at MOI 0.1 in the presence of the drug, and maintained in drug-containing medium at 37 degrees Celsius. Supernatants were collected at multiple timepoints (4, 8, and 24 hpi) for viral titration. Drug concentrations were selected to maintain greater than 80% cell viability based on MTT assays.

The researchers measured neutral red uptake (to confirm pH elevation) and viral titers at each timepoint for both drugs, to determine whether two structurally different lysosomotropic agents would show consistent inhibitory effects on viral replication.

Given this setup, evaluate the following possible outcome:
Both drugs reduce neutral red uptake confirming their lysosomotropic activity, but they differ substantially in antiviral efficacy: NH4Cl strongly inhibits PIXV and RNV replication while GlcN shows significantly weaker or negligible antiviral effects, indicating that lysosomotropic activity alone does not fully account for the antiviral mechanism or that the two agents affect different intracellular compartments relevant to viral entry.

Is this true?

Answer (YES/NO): NO